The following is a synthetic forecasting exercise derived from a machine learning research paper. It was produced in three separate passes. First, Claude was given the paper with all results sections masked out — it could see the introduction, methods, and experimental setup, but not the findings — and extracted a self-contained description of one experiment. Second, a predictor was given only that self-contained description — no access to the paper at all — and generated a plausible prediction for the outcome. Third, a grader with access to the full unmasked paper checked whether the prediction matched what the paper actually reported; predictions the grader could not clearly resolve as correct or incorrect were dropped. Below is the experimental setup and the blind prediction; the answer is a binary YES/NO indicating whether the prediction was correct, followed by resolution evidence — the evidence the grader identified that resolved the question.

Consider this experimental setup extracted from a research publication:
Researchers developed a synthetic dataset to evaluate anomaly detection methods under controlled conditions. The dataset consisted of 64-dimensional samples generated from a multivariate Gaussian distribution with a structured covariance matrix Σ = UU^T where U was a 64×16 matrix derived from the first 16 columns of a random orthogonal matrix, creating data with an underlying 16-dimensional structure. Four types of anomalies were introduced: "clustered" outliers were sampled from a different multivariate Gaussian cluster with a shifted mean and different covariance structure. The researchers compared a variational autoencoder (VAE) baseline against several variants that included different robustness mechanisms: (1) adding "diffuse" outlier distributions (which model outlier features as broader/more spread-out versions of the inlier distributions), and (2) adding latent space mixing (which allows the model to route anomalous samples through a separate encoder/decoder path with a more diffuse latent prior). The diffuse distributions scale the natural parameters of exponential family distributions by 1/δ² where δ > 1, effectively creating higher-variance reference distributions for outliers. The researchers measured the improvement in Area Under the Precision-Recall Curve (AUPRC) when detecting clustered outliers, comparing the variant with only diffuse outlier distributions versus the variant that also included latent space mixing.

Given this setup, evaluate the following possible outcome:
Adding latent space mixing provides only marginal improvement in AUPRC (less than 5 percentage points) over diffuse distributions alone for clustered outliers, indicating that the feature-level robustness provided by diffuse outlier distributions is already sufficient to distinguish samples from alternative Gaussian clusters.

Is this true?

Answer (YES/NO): NO